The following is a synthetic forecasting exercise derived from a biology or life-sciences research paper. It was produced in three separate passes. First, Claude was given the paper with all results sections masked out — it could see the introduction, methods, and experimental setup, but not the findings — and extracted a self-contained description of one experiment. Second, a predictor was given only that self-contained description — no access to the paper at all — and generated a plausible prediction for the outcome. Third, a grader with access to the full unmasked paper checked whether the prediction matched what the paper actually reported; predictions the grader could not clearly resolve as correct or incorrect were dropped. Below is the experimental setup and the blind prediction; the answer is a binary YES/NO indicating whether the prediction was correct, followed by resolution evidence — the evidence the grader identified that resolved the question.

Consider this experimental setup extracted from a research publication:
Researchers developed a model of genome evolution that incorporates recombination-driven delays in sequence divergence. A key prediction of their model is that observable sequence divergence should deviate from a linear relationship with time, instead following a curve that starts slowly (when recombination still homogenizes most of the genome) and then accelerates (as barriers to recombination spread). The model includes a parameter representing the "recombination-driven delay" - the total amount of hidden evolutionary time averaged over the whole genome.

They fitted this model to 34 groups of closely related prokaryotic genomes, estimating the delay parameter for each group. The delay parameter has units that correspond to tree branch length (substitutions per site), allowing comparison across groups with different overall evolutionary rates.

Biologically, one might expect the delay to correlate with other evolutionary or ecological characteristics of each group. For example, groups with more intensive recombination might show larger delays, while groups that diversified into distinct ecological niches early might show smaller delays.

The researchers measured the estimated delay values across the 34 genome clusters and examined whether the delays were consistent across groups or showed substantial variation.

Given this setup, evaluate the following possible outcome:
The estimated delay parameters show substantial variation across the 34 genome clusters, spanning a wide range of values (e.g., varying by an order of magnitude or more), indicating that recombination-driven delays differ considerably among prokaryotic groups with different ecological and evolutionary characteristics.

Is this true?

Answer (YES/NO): YES